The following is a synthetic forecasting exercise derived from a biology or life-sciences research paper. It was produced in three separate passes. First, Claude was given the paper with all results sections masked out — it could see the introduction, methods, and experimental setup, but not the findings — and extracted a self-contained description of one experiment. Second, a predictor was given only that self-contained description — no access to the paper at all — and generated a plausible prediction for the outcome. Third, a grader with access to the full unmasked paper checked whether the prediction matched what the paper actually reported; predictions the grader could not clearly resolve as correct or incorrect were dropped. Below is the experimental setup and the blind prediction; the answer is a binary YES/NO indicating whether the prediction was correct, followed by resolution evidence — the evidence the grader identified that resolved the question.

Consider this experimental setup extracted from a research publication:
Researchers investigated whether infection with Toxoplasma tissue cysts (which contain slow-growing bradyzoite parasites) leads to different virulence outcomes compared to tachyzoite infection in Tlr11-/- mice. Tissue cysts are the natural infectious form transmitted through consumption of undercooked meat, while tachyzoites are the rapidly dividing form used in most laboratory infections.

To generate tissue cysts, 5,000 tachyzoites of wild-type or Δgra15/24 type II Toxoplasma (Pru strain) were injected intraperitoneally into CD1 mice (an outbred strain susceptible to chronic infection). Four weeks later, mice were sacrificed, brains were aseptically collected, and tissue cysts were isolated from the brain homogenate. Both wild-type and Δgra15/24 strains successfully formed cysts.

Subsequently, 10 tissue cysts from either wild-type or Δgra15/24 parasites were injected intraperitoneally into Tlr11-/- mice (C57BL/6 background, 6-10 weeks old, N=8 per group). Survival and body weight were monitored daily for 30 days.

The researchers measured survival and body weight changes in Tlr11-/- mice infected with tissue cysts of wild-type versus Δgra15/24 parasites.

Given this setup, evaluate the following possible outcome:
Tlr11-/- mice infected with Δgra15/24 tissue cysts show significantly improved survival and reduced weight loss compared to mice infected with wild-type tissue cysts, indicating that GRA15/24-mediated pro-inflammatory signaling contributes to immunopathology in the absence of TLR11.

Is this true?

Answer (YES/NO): NO